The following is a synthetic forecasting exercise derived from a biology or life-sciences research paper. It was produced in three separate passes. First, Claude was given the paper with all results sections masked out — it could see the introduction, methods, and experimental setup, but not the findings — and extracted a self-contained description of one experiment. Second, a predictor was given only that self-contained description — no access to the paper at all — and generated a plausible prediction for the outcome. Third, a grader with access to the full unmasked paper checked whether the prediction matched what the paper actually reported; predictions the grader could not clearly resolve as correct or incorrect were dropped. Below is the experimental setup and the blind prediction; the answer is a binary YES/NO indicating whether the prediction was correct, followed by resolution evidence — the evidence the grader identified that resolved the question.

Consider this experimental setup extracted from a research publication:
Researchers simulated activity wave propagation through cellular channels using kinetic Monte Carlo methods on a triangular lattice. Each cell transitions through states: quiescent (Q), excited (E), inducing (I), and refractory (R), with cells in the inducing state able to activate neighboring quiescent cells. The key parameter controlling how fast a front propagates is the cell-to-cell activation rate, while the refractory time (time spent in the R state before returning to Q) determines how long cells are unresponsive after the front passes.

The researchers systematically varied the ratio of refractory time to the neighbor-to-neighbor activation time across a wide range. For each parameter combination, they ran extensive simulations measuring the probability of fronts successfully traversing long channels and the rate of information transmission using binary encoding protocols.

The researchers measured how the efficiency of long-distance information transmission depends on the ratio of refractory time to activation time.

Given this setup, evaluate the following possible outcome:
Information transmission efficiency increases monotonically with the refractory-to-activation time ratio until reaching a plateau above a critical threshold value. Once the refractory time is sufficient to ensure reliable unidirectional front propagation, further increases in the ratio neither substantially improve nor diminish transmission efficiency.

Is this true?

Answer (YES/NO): NO